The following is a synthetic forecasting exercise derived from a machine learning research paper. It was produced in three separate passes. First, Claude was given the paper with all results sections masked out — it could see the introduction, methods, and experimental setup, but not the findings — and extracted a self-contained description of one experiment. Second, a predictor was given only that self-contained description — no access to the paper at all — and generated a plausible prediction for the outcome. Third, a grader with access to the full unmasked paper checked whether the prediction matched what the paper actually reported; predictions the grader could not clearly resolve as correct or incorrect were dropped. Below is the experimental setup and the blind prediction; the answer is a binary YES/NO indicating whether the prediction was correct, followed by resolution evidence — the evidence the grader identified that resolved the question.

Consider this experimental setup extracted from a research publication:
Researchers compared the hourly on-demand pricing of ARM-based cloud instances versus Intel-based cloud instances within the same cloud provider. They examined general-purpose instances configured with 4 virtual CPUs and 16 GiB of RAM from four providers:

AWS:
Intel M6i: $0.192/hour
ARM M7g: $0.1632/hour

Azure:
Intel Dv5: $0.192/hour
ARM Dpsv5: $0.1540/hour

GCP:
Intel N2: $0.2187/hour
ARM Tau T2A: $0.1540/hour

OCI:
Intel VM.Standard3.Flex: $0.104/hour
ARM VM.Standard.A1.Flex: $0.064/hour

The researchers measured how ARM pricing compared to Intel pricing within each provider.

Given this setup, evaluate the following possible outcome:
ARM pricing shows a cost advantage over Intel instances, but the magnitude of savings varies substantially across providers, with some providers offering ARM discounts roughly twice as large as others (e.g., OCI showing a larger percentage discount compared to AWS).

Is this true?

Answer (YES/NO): YES